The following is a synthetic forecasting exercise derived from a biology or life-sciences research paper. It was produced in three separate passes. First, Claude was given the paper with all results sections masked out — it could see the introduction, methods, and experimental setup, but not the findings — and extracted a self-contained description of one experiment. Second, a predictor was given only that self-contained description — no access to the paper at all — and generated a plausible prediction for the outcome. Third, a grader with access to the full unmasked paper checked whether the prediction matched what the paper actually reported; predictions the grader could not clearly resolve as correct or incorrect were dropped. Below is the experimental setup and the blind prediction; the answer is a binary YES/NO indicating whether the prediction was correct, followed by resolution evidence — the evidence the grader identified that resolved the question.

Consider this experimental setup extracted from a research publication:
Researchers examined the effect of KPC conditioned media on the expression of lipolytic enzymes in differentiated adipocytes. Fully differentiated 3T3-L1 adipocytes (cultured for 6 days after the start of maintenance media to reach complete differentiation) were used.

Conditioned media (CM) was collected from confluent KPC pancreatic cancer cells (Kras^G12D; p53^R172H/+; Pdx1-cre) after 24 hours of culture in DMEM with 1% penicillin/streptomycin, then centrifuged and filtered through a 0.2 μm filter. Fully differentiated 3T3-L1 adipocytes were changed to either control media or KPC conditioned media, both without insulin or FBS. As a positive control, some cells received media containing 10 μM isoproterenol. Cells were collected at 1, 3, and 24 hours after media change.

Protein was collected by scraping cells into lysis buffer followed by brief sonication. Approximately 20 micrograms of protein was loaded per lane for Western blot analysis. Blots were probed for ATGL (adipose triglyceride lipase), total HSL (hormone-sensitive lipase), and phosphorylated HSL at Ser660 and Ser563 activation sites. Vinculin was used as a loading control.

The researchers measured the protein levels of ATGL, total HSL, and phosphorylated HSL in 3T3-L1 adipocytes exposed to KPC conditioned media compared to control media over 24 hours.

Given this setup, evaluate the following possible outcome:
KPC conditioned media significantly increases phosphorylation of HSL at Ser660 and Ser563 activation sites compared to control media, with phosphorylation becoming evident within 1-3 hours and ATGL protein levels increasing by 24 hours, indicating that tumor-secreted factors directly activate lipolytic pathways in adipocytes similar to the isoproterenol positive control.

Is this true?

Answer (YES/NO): NO